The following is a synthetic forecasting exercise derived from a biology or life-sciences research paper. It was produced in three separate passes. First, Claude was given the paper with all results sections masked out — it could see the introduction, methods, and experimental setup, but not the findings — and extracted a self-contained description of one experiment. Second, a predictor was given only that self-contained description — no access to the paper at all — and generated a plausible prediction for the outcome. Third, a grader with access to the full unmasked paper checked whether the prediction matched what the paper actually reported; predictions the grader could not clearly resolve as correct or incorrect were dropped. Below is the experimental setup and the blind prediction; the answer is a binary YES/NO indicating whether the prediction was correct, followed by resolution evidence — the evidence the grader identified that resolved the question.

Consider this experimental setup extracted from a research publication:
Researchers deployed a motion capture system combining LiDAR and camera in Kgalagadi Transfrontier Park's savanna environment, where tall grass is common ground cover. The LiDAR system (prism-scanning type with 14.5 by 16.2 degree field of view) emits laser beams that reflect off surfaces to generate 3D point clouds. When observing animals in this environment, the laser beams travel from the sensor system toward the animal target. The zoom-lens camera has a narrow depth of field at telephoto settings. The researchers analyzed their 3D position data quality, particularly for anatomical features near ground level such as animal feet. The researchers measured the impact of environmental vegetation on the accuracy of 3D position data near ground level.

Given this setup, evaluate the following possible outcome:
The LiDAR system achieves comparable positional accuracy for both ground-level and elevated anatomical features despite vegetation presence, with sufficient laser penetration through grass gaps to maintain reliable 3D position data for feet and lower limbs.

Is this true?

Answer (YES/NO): NO